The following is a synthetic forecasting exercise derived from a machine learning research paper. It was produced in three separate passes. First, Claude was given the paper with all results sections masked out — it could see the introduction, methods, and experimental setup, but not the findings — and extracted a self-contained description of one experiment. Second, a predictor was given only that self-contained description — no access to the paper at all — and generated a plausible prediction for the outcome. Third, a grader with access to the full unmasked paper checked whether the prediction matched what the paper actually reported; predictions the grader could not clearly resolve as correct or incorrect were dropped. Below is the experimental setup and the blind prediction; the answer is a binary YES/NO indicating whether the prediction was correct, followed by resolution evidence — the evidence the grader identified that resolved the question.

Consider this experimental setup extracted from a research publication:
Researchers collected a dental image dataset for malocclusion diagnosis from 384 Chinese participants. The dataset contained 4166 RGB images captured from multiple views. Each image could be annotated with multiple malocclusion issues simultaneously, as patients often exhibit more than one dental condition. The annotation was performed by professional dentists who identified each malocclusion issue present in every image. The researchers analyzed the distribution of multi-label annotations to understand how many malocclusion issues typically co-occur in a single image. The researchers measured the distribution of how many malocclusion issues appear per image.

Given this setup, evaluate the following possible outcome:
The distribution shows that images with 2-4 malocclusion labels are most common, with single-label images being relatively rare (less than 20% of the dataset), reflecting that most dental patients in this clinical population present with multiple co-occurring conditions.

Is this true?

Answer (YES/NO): NO